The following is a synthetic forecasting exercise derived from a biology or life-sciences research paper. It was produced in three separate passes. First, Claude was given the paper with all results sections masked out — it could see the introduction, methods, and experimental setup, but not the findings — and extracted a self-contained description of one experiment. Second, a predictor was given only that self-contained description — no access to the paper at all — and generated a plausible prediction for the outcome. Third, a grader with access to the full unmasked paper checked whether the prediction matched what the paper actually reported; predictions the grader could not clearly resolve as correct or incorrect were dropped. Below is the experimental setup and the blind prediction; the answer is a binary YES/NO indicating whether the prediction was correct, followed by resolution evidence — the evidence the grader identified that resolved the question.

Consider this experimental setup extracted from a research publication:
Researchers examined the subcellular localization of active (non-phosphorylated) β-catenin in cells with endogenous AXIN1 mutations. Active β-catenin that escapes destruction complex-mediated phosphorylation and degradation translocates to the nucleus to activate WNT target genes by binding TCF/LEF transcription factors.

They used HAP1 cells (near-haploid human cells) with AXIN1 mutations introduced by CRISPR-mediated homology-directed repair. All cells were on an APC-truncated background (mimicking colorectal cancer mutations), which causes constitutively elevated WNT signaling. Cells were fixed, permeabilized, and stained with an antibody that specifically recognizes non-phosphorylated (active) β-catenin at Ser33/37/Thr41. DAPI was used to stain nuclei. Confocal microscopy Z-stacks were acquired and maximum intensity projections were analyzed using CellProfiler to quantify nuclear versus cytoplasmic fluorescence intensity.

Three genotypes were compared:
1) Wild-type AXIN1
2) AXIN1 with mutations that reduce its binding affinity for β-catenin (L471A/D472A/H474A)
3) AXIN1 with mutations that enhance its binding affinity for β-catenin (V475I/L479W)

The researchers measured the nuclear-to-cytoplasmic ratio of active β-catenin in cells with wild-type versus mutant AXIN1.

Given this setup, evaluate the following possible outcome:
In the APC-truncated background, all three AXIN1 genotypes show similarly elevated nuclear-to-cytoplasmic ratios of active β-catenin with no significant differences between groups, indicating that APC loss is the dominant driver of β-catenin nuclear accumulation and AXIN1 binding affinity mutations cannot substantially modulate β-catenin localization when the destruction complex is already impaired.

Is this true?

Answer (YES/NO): NO